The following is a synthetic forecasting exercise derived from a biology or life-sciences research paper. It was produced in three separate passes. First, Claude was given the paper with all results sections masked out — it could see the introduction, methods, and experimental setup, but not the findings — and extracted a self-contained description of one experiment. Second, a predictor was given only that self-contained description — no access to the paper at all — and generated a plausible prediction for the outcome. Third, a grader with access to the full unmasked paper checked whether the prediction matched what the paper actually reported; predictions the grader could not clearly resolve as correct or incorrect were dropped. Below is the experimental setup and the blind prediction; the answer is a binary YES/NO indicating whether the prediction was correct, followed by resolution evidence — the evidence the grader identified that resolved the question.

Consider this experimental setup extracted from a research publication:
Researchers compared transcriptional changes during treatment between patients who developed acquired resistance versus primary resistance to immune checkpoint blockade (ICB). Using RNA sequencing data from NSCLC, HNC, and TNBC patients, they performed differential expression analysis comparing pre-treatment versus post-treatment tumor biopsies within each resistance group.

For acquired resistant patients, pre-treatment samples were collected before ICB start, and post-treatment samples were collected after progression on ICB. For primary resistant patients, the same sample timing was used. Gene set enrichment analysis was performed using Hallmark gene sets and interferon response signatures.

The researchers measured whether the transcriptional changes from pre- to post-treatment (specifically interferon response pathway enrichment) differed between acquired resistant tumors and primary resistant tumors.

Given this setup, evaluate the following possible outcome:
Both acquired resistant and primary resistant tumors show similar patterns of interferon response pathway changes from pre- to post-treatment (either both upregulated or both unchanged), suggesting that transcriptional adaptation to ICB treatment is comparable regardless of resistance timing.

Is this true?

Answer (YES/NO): NO